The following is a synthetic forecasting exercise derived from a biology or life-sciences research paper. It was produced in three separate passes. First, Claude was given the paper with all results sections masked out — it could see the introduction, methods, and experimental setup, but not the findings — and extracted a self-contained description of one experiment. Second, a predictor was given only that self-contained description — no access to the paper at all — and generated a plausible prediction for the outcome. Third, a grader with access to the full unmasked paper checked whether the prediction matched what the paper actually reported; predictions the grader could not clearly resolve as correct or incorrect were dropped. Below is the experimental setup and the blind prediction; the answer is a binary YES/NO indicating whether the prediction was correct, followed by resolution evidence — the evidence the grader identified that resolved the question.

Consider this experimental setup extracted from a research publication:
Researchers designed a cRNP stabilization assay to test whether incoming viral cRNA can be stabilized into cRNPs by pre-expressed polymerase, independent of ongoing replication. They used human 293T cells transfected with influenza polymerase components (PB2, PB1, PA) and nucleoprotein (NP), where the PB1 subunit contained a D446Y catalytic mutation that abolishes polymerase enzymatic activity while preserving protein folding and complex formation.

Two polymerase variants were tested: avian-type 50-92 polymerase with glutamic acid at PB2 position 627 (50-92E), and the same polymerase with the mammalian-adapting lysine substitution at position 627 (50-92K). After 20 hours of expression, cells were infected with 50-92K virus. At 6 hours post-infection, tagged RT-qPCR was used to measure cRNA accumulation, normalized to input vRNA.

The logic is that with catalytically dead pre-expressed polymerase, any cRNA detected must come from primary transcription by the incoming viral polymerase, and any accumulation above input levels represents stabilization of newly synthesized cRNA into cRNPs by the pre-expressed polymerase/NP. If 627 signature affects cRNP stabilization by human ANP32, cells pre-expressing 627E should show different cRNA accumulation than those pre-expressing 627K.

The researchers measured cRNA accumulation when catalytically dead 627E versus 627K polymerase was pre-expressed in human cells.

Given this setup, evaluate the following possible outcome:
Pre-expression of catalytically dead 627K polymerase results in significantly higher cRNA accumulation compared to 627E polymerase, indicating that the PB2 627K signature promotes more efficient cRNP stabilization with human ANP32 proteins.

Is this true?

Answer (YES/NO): NO